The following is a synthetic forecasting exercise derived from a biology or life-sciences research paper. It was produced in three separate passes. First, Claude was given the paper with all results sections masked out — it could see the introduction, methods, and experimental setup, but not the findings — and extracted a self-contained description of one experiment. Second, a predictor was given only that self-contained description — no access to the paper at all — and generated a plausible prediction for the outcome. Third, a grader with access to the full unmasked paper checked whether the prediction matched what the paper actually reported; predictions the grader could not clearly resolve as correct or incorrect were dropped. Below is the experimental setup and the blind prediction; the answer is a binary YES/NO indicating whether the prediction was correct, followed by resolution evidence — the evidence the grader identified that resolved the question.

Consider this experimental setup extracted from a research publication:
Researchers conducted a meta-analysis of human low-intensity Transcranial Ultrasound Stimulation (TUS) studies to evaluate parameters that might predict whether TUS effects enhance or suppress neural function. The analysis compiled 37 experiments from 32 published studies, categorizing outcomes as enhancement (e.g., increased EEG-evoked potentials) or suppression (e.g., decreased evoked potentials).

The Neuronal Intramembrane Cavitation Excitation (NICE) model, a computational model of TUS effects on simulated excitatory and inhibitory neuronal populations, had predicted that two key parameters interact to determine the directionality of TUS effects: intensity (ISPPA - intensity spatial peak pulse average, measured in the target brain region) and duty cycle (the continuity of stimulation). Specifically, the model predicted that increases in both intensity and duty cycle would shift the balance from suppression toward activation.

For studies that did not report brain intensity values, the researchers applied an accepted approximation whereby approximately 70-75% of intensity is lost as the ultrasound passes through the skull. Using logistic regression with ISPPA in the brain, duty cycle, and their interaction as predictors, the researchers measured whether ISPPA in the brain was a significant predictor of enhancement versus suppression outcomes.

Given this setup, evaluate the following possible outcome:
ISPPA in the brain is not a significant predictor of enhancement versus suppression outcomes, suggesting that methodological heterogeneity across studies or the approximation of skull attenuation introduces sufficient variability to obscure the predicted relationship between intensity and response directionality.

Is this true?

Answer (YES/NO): YES